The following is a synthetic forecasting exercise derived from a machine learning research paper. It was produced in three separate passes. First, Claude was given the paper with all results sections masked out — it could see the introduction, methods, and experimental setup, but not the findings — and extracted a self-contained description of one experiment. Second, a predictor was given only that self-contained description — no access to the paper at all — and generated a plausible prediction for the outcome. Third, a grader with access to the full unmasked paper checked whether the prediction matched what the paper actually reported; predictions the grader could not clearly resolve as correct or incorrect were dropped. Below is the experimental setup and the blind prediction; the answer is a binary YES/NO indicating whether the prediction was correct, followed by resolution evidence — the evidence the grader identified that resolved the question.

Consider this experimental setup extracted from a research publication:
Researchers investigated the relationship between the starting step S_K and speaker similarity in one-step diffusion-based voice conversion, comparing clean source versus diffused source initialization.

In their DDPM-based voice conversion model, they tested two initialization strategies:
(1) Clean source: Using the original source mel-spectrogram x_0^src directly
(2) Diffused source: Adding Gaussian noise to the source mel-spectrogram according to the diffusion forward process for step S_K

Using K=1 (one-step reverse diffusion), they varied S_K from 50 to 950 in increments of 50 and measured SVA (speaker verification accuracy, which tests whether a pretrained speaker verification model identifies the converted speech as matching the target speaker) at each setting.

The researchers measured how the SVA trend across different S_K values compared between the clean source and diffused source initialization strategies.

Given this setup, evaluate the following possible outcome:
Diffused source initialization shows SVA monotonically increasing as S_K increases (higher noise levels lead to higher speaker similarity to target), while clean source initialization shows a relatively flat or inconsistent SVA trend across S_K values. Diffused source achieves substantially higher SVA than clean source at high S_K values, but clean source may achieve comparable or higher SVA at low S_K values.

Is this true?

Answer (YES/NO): NO